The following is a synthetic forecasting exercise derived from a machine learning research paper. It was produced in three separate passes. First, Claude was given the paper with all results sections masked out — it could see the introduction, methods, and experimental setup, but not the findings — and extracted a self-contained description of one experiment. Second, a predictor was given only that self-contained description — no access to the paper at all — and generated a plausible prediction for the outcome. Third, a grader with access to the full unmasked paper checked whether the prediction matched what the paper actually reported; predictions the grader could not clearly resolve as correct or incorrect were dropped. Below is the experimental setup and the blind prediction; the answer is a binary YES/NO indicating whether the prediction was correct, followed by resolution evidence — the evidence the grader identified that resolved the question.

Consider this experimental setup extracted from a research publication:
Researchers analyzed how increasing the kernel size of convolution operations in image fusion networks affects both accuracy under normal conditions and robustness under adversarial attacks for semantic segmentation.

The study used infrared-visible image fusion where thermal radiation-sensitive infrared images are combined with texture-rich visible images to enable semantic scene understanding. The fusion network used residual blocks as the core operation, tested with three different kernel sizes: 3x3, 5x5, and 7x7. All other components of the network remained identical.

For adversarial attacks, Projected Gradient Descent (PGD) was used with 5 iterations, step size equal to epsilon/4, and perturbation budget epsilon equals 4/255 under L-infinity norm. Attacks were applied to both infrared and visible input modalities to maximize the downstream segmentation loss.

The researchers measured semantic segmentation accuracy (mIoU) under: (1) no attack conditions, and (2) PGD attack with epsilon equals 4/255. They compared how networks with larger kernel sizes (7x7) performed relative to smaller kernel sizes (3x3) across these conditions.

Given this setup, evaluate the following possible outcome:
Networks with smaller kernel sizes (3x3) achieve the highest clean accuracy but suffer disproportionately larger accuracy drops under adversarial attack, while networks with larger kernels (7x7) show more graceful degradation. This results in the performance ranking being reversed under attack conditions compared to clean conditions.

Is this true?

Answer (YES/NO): NO